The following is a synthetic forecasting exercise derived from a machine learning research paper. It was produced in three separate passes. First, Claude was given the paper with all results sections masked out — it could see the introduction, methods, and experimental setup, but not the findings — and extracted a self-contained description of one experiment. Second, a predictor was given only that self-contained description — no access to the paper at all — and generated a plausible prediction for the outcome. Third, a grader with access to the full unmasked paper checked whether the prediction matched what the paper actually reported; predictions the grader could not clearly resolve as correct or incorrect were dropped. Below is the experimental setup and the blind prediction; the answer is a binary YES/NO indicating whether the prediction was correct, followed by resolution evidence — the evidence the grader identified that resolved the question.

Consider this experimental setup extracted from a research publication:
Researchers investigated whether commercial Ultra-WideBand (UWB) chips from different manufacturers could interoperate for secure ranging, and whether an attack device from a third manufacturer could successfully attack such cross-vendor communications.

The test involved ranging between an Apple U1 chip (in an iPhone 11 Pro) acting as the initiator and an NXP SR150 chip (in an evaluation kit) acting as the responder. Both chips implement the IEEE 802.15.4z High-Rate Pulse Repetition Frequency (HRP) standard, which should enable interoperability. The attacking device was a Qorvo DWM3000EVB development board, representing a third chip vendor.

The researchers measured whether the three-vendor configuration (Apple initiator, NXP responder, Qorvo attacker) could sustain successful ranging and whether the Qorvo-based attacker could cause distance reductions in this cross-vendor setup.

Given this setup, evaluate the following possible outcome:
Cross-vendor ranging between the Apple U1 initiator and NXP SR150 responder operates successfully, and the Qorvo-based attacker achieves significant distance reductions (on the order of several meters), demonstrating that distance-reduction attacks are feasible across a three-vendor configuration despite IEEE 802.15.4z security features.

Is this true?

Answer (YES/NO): YES